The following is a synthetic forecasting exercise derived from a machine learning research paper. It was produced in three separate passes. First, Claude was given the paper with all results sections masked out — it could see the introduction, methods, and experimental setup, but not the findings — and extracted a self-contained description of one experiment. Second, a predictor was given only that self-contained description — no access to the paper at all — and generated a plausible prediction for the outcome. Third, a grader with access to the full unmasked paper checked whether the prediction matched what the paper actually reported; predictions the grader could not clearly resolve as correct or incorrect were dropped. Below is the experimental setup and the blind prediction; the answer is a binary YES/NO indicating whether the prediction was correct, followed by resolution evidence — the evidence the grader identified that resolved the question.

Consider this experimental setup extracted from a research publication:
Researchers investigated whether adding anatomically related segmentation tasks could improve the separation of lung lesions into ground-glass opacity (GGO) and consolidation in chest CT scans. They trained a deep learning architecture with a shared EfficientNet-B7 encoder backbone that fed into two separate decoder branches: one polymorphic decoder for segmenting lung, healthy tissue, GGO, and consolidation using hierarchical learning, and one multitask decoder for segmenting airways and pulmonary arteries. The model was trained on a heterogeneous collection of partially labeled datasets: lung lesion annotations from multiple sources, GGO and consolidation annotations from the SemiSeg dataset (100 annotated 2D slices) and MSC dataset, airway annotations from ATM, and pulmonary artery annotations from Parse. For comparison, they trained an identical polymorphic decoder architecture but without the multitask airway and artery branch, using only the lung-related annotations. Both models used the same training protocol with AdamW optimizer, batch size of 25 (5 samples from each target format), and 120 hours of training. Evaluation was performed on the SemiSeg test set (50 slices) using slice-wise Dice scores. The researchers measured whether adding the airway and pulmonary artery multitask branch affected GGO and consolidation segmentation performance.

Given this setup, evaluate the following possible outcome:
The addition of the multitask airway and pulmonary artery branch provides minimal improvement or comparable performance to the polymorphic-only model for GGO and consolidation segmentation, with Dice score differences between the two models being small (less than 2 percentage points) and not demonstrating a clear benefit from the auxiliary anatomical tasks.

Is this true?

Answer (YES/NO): NO